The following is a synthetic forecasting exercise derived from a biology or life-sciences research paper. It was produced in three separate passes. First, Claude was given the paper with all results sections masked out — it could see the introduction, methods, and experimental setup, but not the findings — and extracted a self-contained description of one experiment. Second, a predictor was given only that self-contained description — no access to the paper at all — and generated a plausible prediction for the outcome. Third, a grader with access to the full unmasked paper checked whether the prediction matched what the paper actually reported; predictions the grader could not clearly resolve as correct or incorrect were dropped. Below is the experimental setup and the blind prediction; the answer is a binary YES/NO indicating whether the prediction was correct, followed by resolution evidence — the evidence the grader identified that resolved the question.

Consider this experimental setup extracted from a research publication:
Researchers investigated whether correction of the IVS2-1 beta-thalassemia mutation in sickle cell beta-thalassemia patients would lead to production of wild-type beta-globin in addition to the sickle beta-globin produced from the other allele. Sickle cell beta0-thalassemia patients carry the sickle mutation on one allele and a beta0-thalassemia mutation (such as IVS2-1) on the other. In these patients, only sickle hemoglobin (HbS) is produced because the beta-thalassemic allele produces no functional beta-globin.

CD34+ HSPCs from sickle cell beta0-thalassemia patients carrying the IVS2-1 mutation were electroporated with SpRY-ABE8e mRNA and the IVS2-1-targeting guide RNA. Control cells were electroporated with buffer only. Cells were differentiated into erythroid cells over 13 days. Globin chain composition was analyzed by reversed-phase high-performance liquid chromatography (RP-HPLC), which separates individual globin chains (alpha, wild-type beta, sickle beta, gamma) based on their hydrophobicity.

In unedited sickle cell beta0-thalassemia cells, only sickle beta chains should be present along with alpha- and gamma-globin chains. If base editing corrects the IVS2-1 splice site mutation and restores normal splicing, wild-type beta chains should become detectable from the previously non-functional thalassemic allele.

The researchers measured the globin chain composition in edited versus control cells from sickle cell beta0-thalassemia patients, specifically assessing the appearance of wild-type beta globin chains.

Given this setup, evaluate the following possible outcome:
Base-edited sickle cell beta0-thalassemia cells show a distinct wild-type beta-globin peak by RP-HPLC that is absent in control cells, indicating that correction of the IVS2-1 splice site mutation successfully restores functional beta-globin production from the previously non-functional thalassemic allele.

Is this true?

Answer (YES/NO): NO